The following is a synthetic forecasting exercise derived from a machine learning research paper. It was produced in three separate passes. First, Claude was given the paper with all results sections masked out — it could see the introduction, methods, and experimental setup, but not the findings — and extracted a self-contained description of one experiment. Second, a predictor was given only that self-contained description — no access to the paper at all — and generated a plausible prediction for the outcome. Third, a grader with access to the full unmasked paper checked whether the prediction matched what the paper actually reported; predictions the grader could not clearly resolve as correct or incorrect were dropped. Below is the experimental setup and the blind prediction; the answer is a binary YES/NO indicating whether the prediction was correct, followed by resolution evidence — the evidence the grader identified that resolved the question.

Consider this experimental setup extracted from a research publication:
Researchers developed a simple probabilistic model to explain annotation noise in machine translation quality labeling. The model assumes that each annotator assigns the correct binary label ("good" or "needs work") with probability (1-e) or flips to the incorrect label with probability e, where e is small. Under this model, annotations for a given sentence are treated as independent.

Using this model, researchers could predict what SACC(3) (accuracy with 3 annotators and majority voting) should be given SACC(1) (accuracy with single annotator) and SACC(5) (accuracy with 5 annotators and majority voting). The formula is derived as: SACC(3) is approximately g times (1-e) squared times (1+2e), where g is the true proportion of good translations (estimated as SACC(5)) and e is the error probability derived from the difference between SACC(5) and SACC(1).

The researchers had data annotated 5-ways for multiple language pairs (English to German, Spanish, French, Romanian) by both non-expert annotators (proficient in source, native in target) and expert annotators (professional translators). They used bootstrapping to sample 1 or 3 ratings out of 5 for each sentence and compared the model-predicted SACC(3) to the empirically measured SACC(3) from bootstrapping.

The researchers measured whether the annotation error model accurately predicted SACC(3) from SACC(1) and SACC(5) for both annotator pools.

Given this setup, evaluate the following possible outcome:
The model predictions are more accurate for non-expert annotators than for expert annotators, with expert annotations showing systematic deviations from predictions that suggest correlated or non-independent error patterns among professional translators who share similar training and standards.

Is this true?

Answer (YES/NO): YES